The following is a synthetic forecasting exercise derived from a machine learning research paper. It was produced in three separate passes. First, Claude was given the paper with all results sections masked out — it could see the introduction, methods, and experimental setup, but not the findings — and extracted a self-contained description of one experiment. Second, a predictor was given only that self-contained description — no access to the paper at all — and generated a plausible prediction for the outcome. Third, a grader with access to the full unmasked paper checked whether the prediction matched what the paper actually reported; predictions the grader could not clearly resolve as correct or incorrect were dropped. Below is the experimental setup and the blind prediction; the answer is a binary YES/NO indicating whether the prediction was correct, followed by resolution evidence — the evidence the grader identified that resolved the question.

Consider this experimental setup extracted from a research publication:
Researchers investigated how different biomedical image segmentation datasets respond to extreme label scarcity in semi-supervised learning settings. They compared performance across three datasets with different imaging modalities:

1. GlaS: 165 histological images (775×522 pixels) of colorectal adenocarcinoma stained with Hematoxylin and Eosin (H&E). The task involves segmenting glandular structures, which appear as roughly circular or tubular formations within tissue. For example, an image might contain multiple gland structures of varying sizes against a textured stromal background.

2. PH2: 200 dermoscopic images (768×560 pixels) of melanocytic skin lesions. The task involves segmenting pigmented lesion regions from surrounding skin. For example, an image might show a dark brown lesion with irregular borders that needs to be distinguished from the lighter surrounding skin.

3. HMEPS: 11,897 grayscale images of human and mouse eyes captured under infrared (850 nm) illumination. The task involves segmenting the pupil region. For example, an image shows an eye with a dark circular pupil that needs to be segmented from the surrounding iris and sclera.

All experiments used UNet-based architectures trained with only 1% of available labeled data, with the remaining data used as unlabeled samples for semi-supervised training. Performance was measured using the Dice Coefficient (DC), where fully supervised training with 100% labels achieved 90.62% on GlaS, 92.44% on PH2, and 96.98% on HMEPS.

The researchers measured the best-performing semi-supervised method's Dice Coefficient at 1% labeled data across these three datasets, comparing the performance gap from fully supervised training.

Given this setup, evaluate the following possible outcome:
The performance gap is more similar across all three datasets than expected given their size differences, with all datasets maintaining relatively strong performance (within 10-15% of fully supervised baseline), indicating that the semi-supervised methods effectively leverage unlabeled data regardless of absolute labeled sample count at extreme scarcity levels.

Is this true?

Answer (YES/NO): NO